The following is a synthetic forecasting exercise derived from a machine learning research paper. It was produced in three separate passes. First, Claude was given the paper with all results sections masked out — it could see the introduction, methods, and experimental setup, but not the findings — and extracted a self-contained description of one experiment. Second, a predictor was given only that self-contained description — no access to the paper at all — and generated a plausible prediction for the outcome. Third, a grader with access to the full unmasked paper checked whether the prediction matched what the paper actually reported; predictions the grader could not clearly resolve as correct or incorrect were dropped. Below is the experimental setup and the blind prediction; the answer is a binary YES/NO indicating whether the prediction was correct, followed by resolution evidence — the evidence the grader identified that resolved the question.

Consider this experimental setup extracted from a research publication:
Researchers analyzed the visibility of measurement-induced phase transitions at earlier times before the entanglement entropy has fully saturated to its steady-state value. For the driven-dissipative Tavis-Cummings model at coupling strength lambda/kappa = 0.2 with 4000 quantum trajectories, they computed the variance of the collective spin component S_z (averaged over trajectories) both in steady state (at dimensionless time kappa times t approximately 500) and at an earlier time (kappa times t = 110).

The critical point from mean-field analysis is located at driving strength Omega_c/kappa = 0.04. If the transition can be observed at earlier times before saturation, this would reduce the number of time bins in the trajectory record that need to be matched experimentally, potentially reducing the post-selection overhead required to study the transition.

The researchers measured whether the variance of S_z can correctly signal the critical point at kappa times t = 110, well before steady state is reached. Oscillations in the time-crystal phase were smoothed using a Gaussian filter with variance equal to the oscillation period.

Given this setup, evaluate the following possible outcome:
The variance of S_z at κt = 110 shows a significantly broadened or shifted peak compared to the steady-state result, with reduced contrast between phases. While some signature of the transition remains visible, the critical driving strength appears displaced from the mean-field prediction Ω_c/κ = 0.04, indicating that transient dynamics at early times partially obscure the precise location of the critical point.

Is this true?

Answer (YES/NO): NO